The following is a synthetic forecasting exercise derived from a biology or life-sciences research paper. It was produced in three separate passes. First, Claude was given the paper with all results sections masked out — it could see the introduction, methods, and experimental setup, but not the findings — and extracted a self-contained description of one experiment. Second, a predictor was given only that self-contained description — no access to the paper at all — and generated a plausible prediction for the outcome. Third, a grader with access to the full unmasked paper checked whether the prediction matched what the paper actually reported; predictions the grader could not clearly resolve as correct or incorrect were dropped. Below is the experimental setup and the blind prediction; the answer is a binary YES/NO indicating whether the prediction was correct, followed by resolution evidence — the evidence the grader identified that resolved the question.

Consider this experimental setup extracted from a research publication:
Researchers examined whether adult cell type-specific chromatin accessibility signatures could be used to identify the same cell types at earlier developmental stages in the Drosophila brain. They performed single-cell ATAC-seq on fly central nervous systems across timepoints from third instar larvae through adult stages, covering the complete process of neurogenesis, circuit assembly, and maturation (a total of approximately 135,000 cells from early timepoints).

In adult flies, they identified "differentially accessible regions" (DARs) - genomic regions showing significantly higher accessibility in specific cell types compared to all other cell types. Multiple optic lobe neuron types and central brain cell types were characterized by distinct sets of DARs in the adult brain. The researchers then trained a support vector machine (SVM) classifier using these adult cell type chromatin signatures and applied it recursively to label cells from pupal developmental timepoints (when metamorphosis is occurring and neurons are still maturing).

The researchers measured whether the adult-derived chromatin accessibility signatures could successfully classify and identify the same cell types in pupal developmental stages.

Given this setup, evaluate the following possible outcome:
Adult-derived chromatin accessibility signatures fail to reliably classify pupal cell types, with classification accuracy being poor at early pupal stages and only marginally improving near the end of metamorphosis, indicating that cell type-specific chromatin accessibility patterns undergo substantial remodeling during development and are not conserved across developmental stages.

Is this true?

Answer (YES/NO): NO